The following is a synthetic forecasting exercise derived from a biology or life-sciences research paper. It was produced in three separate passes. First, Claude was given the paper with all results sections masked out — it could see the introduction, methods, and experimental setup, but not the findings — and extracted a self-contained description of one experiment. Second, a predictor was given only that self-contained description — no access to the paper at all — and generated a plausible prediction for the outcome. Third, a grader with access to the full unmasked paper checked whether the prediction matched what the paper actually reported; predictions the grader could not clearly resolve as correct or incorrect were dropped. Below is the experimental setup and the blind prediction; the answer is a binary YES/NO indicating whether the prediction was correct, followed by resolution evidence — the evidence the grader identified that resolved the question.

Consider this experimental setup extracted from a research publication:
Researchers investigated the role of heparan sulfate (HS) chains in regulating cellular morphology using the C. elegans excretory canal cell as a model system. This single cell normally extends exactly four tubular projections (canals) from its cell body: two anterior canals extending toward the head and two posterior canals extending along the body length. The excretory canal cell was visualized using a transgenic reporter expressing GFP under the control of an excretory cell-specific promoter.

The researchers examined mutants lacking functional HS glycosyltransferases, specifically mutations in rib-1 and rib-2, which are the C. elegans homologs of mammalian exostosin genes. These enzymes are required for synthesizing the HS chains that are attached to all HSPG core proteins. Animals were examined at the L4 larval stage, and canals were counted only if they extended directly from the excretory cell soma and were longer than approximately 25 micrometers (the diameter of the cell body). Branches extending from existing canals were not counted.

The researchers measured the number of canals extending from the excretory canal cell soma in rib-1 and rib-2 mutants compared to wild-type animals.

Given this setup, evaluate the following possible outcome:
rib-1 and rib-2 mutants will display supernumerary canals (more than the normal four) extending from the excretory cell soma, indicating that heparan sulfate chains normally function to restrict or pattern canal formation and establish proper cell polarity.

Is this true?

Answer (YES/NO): YES